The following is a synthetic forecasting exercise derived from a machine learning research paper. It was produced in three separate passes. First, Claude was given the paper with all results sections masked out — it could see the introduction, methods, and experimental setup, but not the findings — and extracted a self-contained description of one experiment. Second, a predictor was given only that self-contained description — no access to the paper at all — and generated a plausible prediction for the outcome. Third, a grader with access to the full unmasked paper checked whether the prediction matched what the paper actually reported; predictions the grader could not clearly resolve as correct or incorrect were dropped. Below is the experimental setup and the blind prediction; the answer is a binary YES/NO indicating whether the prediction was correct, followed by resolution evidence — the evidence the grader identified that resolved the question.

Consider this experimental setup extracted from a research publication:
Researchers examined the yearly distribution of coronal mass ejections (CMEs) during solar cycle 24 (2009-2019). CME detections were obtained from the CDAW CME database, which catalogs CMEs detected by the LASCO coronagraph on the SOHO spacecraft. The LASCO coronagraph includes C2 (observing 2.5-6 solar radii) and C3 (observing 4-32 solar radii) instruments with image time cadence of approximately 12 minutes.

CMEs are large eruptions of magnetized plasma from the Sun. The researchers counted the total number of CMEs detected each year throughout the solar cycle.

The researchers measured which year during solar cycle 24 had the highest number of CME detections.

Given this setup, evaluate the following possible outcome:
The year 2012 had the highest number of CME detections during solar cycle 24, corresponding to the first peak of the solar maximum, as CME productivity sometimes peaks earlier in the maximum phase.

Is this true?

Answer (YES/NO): NO